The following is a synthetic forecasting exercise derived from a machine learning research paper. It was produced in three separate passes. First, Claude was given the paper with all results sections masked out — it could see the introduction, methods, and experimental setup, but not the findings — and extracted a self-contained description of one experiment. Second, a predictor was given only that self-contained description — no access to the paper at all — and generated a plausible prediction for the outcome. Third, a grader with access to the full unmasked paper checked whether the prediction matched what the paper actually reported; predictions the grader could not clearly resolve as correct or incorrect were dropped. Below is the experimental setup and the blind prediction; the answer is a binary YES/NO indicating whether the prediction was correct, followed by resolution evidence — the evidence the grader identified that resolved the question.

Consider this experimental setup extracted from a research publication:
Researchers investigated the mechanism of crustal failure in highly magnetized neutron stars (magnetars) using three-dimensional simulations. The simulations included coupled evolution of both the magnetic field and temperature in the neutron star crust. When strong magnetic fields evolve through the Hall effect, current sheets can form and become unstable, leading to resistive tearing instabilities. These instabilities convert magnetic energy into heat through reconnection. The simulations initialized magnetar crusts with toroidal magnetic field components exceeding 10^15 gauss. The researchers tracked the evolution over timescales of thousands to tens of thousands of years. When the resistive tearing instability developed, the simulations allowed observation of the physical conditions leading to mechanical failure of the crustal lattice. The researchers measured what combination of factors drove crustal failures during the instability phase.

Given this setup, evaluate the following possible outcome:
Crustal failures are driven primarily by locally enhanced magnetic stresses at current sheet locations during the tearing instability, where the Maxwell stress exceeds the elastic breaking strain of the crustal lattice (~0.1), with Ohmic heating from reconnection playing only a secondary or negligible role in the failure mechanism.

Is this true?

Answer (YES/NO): NO